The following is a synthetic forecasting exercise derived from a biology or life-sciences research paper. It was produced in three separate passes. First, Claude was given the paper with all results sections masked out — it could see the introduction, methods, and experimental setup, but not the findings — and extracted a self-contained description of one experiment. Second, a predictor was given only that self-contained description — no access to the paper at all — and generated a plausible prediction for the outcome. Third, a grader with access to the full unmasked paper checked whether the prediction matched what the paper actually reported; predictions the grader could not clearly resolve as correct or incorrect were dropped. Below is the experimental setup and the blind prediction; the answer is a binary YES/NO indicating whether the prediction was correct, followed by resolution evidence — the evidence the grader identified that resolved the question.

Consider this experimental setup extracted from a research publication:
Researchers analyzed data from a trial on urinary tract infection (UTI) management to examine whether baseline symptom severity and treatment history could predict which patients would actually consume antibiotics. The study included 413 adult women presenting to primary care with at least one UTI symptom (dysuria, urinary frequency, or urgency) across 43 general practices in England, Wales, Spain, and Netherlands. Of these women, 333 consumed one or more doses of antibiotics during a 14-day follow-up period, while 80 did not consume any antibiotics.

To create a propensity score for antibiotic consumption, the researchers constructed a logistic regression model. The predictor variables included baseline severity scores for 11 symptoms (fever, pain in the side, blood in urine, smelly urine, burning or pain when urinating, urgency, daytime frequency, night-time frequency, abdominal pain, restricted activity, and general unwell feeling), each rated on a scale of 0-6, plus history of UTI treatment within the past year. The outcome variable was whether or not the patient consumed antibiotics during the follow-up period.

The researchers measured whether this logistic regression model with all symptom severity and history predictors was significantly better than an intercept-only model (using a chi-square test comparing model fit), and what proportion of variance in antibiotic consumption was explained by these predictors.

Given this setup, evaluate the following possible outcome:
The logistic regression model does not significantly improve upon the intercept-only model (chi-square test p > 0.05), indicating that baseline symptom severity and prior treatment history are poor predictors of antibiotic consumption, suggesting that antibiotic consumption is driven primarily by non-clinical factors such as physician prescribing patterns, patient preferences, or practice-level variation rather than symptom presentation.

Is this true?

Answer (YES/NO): YES